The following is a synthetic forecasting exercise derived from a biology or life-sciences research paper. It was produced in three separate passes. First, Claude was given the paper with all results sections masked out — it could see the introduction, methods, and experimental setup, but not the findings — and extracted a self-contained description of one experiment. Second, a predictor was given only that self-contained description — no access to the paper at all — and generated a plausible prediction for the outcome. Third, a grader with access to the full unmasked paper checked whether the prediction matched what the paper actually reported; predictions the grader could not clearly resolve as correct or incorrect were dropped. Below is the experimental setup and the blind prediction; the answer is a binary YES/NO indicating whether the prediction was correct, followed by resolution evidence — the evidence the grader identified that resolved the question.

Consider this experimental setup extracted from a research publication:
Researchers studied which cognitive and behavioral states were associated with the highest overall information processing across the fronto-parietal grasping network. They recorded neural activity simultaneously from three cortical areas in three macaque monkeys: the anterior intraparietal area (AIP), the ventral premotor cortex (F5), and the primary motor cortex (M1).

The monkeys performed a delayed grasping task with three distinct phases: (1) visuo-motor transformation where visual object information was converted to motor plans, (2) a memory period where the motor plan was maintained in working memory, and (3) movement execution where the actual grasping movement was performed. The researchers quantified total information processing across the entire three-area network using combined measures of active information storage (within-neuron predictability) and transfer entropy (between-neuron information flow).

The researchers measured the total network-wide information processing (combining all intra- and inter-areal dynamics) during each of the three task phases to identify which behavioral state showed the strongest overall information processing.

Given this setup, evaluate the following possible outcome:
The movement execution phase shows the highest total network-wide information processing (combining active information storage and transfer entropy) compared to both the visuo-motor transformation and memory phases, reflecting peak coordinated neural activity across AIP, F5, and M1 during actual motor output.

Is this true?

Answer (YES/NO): YES